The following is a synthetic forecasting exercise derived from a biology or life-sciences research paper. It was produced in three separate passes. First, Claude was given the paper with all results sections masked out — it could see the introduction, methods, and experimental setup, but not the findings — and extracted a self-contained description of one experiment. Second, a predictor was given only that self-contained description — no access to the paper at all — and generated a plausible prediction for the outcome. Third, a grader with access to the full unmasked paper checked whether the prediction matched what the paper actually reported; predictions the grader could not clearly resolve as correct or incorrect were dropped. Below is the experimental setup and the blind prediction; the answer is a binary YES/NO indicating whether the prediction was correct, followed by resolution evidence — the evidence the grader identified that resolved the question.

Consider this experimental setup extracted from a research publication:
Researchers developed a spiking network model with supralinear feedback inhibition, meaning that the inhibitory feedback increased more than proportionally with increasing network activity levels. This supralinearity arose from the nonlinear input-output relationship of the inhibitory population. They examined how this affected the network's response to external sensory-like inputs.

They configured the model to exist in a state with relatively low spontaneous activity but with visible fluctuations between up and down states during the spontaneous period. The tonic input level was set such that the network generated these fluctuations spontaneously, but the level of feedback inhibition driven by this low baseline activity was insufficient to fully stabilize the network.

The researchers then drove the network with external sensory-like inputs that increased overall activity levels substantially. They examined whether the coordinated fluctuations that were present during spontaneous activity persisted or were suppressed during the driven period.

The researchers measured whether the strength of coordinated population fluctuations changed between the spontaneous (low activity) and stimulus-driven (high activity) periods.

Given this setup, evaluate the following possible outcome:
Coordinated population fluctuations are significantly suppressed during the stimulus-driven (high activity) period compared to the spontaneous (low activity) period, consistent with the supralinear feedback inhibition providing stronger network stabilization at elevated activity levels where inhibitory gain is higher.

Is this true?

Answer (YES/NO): YES